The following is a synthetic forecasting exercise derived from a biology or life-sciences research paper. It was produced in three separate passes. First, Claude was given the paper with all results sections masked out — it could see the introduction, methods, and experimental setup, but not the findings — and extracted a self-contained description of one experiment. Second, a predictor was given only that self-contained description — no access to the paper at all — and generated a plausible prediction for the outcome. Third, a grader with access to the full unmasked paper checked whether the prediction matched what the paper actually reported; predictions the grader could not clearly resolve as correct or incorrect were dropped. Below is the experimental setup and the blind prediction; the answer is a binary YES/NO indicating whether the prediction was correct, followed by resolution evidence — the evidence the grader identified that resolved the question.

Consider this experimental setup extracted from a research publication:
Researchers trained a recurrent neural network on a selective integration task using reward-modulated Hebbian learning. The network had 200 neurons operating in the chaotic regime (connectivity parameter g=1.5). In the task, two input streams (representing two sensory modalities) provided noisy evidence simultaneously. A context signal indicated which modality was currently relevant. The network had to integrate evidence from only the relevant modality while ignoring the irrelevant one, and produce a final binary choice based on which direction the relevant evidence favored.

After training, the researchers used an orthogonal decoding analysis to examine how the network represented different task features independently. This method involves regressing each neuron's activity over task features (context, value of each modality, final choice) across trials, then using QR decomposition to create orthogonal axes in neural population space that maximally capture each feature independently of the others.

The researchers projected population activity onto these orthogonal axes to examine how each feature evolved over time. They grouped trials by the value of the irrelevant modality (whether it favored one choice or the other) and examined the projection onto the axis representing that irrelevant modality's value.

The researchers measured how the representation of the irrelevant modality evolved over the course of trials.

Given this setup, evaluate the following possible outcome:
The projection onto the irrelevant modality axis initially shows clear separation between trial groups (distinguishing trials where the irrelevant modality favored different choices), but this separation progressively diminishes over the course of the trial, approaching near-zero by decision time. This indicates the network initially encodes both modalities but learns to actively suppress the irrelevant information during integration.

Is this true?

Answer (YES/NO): NO